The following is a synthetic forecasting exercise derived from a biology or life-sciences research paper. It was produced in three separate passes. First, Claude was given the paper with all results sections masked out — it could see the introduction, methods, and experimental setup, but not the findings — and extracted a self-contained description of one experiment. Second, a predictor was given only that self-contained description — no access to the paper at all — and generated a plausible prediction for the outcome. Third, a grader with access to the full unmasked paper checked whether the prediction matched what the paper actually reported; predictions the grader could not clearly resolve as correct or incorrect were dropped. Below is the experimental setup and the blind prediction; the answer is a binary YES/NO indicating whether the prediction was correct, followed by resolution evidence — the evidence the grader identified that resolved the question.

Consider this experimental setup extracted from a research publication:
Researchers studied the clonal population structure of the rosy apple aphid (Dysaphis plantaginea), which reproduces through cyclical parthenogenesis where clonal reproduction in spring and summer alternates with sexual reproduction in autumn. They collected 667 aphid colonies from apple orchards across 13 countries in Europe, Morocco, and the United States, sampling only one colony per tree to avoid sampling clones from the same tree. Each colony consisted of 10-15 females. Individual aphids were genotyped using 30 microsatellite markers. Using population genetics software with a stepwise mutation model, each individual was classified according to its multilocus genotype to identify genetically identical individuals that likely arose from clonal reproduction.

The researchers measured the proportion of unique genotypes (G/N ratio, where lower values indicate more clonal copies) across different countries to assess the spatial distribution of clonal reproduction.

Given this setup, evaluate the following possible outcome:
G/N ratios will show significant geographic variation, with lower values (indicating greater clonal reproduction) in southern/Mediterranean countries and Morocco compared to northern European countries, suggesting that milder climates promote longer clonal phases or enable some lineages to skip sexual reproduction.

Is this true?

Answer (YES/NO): NO